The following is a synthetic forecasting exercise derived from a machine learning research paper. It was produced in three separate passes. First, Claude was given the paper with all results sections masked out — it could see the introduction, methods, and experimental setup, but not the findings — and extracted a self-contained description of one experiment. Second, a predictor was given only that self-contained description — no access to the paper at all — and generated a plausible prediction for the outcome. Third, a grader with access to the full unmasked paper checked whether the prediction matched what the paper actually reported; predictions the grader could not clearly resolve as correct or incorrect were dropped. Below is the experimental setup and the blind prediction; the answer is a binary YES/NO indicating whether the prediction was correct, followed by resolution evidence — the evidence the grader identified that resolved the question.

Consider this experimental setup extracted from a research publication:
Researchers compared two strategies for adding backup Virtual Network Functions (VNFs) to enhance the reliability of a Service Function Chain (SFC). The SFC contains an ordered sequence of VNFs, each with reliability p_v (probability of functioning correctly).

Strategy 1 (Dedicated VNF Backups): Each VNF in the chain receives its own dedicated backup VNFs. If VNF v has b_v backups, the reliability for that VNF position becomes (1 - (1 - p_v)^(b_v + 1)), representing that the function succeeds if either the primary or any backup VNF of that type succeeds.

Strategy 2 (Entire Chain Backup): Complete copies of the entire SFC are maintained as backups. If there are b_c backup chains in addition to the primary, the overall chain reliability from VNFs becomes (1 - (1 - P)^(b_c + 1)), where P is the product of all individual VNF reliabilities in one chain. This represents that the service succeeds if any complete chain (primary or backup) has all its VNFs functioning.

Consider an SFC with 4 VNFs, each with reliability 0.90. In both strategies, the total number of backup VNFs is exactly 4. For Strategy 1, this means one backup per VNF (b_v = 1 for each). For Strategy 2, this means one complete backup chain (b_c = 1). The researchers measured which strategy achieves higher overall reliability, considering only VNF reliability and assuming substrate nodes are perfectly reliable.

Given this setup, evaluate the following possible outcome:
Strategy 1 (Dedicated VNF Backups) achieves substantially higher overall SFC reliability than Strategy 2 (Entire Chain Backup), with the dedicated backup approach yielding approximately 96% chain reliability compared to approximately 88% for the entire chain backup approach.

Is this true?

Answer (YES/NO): YES